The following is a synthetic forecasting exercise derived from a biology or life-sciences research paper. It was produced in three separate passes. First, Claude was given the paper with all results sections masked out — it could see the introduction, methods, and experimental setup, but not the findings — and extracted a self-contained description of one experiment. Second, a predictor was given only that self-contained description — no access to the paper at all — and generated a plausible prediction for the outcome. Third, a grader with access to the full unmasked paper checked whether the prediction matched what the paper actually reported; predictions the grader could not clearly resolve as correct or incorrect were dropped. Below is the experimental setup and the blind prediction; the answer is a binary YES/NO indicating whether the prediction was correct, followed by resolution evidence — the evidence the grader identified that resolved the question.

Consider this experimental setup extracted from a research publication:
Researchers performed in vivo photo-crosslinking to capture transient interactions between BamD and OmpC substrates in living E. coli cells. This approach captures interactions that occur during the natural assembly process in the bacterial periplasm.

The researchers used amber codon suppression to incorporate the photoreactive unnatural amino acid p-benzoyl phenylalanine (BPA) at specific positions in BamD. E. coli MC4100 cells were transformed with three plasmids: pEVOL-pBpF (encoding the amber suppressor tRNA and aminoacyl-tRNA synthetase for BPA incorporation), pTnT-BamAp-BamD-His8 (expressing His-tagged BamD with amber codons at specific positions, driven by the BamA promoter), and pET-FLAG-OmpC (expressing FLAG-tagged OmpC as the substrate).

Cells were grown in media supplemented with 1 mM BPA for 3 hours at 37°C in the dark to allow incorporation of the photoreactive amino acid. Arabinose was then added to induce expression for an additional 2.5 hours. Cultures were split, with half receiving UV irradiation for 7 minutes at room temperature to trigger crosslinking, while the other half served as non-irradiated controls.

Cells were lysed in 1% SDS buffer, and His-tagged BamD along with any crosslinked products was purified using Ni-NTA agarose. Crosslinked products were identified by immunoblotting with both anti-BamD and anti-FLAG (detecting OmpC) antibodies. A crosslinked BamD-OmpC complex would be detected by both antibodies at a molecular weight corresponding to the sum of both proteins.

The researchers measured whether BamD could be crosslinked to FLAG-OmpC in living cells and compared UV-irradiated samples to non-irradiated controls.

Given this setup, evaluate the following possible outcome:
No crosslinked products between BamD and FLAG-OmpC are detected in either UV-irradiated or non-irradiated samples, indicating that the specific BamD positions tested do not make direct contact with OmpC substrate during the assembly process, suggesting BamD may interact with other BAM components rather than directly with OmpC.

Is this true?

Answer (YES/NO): NO